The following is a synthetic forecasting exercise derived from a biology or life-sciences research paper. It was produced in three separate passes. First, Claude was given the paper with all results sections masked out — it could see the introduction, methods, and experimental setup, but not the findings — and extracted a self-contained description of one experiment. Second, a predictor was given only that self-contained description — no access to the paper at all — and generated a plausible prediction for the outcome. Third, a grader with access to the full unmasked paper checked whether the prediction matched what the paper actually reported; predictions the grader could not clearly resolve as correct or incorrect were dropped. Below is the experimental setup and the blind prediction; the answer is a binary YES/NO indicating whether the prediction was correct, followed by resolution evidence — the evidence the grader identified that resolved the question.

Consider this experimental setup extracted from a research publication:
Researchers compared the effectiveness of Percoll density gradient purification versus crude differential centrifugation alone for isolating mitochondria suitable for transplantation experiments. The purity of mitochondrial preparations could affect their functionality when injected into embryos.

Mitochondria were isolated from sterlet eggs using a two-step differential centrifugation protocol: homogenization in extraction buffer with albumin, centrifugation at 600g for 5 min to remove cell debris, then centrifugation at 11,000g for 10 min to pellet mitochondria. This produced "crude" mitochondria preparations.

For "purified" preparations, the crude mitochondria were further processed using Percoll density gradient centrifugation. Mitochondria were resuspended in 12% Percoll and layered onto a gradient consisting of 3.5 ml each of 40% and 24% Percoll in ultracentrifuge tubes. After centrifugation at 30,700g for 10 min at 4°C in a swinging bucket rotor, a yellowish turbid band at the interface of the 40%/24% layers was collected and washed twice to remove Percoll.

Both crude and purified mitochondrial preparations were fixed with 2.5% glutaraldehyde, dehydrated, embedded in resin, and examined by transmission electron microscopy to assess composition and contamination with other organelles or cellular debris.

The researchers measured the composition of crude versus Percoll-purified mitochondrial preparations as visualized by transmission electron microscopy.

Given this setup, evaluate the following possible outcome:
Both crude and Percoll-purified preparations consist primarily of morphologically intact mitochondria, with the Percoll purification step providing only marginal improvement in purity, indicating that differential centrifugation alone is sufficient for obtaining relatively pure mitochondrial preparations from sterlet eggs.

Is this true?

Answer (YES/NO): NO